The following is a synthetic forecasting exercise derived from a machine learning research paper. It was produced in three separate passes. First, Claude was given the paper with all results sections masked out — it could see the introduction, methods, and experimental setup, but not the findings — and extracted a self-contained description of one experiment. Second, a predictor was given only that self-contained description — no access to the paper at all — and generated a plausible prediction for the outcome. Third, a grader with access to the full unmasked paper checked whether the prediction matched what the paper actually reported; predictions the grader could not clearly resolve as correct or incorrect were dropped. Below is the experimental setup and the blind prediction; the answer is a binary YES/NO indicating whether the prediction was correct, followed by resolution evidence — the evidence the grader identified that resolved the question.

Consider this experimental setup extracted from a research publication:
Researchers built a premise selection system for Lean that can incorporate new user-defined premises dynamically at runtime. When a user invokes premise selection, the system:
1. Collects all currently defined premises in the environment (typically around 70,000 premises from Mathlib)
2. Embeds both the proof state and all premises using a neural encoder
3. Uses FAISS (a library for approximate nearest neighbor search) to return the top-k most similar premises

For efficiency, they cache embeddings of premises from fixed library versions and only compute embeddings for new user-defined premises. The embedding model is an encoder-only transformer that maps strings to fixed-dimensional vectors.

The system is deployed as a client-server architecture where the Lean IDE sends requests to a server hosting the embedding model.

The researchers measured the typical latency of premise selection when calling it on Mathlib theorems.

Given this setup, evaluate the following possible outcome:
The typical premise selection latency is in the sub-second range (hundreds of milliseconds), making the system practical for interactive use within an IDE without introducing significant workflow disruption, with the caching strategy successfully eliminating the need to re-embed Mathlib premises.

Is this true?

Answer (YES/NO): NO